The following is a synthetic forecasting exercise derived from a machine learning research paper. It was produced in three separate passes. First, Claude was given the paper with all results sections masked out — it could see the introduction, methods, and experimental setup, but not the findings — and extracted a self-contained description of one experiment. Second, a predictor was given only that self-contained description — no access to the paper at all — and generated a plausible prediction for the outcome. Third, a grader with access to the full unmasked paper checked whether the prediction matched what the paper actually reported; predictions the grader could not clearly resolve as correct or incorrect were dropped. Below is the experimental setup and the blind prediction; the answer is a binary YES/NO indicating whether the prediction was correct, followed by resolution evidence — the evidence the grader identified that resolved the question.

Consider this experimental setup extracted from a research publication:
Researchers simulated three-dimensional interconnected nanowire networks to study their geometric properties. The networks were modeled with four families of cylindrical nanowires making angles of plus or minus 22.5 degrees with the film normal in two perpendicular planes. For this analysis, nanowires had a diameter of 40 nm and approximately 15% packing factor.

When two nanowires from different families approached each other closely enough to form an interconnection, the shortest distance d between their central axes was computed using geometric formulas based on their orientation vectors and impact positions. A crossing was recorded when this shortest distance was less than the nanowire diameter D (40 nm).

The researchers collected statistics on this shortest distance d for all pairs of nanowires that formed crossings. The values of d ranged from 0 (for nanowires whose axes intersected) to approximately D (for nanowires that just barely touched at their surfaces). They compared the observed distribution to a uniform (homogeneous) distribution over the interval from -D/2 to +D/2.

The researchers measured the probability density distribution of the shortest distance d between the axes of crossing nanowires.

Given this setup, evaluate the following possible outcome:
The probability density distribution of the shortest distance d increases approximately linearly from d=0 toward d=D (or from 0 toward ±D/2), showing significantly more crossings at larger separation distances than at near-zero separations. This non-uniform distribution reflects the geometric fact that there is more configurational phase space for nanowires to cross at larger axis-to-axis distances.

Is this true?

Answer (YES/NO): NO